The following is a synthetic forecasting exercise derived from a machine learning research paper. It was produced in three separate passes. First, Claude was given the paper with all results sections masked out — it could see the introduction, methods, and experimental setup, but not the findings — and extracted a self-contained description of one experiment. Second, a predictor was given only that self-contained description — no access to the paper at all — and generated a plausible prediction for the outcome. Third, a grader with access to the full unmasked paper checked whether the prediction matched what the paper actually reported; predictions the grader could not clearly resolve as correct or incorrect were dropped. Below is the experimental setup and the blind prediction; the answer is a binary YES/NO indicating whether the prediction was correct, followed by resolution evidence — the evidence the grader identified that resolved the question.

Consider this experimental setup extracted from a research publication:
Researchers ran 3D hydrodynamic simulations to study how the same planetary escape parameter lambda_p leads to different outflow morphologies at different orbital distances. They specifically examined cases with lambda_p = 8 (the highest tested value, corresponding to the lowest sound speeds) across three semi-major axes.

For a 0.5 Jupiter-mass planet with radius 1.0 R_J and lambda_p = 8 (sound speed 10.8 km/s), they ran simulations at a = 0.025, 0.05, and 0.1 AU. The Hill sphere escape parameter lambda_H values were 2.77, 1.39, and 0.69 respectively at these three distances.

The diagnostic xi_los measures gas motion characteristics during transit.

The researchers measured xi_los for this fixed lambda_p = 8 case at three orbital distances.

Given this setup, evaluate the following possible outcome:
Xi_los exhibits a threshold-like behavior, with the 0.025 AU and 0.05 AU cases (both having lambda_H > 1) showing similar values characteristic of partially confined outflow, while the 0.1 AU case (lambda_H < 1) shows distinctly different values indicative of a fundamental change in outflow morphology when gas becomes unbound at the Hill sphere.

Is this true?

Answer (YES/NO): NO